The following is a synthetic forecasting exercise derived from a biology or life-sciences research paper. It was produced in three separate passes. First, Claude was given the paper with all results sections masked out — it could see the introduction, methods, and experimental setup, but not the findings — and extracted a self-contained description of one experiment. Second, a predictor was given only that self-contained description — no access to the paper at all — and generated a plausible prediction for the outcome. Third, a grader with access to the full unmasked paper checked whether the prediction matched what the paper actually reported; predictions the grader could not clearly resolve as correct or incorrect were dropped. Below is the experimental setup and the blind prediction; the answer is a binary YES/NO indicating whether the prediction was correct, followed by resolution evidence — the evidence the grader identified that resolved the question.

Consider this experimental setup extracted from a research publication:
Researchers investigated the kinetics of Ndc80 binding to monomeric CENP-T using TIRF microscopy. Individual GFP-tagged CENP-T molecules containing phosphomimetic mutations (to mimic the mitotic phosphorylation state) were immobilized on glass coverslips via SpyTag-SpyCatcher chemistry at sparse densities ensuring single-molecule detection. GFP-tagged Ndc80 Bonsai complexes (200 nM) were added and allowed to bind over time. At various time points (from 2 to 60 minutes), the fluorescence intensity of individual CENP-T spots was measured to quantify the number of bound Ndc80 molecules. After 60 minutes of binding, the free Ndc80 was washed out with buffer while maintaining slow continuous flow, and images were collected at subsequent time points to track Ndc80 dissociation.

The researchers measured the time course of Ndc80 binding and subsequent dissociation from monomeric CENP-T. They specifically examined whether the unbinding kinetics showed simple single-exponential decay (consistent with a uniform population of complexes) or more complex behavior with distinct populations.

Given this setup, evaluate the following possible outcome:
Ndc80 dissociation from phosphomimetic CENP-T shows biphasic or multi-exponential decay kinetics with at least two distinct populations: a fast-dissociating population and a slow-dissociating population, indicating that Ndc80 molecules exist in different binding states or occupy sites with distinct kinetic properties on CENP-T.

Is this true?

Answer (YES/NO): YES